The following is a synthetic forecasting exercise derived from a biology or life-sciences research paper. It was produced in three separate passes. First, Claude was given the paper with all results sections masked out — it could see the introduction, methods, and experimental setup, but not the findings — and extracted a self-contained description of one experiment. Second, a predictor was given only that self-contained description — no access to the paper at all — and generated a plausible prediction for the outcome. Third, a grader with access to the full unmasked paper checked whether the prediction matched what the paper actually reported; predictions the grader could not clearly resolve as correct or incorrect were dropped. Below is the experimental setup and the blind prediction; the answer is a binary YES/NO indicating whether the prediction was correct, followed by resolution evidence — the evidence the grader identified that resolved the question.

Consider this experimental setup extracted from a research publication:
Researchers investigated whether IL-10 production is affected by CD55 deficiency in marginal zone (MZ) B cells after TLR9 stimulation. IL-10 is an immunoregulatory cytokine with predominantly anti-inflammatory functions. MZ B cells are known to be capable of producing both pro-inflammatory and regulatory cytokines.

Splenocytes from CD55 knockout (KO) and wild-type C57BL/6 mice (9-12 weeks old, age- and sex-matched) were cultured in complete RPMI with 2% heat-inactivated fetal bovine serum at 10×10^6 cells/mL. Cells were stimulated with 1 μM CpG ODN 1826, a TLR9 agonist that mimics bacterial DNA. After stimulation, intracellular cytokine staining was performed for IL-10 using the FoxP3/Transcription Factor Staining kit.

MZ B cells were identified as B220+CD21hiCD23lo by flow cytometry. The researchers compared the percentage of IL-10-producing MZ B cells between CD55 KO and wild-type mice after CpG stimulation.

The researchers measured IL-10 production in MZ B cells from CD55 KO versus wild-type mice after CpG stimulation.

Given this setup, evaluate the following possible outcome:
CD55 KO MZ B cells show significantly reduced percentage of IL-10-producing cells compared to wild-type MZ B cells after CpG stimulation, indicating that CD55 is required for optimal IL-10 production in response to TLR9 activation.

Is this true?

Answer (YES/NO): NO